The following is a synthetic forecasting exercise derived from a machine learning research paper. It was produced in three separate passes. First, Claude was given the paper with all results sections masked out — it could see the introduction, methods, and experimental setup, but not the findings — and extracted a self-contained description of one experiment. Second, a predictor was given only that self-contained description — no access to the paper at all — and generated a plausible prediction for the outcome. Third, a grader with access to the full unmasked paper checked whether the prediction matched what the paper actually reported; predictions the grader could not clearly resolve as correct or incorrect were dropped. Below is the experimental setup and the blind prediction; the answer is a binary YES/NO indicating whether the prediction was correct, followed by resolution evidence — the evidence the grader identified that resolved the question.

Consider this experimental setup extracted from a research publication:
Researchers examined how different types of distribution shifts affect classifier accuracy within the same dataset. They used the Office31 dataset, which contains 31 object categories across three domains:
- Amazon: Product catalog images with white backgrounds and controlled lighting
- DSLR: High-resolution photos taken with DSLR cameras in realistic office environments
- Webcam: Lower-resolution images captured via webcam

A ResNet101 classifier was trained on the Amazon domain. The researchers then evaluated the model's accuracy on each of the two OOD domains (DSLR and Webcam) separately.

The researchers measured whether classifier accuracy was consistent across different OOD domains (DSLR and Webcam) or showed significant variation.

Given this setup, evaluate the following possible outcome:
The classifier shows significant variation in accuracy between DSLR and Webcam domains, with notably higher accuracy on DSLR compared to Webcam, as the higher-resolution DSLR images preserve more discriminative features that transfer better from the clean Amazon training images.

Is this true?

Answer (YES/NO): NO